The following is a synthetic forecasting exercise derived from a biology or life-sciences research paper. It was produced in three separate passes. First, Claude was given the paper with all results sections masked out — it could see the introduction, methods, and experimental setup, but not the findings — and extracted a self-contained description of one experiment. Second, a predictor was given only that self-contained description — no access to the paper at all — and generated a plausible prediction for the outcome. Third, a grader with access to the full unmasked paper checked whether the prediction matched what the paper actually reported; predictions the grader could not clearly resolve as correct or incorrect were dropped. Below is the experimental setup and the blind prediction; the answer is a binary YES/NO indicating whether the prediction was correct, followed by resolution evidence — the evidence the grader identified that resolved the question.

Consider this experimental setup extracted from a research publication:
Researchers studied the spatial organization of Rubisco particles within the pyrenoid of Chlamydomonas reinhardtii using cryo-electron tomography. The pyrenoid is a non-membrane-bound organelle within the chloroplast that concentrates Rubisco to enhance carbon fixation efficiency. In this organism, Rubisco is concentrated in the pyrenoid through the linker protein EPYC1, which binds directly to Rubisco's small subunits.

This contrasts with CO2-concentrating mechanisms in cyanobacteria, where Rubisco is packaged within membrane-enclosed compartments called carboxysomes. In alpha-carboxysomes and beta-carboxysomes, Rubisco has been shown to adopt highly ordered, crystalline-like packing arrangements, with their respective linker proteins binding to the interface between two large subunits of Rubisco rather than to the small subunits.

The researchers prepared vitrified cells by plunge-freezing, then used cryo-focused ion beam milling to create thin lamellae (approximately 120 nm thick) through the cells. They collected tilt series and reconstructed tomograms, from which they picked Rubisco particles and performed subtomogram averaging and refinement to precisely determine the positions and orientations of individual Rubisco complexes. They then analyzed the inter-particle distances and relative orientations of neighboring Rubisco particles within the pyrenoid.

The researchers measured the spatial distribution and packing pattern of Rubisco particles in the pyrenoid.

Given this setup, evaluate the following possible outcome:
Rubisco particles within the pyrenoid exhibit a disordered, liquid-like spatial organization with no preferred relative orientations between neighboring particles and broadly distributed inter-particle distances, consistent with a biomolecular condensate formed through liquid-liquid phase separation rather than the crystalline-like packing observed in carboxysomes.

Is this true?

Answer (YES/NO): YES